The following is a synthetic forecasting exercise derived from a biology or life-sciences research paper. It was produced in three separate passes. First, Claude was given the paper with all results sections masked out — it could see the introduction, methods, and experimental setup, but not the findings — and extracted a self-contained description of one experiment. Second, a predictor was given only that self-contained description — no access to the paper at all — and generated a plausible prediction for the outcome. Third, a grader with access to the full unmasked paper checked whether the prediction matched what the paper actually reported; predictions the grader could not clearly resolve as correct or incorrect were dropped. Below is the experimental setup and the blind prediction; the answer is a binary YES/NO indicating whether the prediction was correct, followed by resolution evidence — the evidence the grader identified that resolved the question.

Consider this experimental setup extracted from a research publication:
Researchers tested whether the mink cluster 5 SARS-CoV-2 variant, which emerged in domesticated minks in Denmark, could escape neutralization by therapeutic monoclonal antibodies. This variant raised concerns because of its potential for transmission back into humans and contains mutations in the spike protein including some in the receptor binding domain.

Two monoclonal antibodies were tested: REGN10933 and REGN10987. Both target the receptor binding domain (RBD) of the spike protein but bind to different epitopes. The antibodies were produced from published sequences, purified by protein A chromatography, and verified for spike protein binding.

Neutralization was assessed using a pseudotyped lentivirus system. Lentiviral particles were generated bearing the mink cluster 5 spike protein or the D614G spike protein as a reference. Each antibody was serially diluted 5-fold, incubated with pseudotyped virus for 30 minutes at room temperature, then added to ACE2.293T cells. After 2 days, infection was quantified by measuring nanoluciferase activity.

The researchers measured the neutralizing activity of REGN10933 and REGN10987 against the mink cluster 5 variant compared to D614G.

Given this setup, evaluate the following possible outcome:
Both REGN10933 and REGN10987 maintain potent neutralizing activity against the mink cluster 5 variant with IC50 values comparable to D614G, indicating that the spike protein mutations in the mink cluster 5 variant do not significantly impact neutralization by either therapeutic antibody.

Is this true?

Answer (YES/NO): NO